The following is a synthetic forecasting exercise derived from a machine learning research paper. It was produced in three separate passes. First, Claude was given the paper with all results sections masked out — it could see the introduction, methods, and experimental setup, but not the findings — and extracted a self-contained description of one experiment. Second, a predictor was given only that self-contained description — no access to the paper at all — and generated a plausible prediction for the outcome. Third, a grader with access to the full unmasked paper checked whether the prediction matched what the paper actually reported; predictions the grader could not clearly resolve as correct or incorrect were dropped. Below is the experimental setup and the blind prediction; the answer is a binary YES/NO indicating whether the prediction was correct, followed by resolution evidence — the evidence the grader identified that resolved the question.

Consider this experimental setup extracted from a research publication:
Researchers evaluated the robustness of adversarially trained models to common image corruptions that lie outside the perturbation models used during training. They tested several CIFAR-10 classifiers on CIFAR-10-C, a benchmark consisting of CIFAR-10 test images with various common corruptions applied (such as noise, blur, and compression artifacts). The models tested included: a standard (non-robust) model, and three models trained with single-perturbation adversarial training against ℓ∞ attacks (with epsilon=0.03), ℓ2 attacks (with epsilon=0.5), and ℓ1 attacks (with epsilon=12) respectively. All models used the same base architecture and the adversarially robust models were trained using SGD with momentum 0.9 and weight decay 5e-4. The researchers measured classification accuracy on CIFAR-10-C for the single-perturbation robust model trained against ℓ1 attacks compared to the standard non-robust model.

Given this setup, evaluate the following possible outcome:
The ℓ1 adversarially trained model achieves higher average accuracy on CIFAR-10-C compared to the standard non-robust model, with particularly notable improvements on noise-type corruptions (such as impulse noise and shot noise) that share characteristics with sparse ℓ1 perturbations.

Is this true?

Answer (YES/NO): NO